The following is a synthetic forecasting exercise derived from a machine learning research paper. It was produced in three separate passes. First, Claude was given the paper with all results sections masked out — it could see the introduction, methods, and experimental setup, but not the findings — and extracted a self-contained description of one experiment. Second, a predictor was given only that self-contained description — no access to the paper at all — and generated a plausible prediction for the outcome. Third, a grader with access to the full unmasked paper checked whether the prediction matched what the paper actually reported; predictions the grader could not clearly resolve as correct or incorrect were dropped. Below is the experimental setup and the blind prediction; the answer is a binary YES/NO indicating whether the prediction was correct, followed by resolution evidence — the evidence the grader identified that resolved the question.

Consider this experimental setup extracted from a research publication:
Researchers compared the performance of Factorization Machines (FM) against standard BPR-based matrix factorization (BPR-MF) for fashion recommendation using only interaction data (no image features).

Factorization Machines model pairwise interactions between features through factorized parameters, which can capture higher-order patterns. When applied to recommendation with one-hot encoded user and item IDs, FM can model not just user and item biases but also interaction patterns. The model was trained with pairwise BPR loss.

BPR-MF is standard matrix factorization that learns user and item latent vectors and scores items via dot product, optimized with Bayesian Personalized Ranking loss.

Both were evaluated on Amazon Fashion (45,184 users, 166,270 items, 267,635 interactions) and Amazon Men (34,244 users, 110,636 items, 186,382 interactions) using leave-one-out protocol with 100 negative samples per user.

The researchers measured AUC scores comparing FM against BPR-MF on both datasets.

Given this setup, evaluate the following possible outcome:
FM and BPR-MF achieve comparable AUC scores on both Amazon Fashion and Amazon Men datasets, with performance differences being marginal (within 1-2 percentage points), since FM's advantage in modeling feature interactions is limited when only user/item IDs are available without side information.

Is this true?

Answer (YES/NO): NO